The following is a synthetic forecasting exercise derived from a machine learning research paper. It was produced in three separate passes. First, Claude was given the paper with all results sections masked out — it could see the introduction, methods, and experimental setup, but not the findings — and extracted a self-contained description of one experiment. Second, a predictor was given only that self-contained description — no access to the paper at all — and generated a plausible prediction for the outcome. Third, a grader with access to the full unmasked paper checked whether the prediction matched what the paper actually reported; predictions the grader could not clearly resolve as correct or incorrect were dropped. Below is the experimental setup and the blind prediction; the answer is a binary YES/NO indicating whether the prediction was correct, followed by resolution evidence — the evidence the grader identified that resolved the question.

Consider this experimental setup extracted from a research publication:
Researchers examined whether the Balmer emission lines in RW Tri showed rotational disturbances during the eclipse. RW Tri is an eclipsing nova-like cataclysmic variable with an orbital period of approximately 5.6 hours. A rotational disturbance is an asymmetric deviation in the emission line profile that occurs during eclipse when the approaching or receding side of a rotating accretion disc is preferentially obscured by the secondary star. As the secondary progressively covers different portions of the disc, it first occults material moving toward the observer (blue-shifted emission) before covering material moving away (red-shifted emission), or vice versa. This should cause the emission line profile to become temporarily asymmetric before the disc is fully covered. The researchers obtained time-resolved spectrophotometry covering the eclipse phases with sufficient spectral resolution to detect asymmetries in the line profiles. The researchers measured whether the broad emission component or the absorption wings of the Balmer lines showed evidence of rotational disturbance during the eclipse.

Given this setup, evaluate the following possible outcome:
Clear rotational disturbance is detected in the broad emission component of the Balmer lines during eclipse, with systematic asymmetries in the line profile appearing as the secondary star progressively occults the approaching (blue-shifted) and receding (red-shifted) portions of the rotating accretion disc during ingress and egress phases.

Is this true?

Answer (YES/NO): NO